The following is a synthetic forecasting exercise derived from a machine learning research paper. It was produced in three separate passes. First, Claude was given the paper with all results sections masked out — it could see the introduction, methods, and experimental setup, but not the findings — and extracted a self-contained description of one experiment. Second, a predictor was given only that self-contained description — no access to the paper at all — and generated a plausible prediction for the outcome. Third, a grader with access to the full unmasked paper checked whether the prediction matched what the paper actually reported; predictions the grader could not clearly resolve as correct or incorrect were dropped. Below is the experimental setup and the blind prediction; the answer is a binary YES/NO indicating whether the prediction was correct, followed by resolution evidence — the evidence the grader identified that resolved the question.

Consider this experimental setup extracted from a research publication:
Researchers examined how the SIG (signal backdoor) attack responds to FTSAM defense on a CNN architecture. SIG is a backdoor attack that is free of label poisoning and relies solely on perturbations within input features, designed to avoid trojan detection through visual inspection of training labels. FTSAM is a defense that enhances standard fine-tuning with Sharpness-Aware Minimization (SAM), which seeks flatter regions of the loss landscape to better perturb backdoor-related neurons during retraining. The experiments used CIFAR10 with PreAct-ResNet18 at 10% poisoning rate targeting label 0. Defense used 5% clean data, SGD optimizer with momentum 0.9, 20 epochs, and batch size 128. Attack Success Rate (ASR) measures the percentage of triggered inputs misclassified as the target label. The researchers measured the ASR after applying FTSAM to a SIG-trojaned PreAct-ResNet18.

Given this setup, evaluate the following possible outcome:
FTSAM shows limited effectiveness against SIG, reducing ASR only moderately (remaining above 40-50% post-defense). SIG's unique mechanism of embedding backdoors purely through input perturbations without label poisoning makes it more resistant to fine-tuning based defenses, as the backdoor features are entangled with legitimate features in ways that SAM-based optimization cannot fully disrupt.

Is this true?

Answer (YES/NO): NO